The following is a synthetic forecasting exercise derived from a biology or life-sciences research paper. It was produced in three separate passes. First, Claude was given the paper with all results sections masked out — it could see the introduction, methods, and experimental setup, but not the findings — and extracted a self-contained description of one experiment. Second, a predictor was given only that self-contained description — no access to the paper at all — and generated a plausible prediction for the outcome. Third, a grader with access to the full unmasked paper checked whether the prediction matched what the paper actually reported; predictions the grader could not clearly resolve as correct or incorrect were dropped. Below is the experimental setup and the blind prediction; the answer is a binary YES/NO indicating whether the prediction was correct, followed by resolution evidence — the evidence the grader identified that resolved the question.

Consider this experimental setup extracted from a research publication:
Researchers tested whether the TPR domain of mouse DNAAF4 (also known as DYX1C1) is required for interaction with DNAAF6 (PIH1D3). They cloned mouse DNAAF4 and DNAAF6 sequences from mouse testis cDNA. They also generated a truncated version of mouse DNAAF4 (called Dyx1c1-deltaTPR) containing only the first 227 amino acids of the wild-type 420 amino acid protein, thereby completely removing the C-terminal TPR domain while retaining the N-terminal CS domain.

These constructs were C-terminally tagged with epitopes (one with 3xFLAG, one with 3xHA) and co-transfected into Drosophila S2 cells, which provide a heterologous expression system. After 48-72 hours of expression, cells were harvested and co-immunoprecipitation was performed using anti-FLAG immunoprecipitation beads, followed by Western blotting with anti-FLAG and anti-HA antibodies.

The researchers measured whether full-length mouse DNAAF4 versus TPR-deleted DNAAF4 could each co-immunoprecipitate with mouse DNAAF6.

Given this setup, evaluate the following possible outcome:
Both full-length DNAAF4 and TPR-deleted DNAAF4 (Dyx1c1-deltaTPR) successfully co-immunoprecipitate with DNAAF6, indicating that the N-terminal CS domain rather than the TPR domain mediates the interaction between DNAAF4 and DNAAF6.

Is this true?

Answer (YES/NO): NO